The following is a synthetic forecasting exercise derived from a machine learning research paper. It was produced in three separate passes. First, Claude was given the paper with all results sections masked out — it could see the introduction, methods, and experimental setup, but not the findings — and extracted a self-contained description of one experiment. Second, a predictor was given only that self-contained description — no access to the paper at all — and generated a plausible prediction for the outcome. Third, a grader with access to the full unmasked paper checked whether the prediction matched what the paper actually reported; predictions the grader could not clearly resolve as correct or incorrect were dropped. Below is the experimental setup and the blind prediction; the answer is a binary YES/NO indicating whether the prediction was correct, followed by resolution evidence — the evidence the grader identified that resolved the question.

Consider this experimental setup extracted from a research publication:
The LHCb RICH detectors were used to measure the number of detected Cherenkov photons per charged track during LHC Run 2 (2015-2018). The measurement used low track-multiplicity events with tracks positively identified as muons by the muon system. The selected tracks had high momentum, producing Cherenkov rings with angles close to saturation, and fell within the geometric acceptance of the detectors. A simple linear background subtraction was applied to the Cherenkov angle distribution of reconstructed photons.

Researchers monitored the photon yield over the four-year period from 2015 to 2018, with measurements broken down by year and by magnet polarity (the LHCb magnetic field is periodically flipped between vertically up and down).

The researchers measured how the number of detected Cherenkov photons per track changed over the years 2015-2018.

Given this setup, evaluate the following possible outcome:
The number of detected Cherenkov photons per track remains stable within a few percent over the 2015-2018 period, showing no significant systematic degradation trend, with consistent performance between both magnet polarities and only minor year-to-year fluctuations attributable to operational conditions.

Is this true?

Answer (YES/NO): NO